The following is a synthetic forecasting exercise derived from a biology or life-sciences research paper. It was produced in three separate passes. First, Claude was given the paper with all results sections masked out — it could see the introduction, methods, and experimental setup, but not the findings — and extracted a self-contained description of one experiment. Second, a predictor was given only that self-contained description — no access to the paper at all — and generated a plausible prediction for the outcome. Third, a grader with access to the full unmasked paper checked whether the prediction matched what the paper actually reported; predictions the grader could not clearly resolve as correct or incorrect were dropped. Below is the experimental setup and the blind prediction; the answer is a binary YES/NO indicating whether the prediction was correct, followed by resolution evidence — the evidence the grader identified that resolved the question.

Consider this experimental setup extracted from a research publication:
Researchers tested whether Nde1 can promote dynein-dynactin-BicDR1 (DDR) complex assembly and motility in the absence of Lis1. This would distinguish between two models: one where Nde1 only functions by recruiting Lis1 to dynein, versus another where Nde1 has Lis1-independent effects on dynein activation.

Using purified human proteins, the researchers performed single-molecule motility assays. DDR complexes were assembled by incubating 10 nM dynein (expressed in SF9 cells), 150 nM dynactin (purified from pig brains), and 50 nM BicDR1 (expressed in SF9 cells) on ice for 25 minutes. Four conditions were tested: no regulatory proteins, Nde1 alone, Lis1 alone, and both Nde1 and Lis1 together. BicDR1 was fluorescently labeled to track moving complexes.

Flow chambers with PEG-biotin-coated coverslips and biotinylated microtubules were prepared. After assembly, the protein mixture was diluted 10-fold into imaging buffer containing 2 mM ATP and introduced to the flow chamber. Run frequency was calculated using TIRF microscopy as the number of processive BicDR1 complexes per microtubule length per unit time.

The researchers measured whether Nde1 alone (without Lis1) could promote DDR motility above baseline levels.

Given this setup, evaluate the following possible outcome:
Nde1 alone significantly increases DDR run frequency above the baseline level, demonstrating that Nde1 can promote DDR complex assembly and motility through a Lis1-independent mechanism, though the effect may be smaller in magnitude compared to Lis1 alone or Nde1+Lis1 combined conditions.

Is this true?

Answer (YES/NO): NO